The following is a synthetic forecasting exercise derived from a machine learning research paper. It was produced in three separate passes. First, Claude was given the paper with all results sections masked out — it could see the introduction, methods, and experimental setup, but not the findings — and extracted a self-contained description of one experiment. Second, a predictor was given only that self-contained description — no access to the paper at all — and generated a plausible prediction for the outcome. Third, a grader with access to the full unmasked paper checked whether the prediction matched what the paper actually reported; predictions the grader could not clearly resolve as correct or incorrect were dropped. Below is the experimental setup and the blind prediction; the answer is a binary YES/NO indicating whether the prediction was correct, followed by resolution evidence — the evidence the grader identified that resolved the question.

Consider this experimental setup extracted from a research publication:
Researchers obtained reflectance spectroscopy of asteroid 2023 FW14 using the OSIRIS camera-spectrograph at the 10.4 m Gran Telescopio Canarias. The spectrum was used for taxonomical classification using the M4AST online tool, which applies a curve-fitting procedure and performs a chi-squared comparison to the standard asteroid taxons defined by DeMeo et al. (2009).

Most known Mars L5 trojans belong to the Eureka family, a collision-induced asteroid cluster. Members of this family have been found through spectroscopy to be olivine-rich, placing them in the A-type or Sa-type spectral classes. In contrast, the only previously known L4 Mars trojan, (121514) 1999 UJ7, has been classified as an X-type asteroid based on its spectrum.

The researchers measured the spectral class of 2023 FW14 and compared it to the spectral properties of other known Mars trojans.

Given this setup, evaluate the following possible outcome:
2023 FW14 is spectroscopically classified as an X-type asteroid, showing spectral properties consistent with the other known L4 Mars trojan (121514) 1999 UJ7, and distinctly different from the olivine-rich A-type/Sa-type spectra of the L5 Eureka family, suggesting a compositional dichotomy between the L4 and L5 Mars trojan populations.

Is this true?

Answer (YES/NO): YES